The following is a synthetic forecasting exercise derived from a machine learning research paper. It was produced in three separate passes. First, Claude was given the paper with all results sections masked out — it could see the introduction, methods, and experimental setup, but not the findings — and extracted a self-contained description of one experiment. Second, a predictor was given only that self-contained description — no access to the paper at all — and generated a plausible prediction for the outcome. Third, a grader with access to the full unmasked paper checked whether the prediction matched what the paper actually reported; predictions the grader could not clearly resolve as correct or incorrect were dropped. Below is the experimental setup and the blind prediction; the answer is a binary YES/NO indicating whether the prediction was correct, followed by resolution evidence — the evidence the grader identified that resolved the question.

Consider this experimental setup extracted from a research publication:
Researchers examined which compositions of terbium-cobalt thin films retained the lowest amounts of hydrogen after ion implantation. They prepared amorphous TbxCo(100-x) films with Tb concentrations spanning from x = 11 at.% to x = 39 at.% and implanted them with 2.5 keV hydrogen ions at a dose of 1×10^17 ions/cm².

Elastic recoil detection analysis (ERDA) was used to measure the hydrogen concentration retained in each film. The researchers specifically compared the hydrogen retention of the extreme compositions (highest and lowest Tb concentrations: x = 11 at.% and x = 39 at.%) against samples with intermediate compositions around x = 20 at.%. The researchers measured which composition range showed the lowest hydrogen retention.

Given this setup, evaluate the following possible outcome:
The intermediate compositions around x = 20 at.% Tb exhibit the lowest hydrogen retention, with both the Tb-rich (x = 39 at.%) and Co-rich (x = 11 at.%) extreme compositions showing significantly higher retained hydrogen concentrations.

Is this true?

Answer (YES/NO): NO